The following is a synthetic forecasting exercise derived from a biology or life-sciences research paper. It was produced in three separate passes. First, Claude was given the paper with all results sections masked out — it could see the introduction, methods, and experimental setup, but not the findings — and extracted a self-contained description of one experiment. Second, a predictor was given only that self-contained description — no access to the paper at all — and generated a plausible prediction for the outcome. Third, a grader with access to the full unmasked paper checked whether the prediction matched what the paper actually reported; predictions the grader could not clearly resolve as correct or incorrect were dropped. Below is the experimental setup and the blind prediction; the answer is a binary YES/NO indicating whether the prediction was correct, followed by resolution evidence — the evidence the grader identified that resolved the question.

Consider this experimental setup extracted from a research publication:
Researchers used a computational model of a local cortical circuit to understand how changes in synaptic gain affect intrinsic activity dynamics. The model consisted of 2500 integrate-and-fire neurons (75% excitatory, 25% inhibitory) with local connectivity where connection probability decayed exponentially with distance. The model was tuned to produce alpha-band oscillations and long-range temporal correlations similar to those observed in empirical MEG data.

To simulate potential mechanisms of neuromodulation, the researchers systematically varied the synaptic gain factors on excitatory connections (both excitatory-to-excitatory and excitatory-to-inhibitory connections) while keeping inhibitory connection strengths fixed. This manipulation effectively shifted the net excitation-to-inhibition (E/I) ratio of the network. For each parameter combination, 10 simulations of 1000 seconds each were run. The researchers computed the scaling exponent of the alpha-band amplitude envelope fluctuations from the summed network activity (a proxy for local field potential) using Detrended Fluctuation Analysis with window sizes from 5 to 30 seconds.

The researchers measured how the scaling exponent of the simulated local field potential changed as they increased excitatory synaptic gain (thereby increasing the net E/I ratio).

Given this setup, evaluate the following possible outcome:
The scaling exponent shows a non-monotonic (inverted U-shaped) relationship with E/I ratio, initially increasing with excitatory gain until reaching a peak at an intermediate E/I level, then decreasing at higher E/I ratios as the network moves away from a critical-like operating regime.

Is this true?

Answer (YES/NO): YES